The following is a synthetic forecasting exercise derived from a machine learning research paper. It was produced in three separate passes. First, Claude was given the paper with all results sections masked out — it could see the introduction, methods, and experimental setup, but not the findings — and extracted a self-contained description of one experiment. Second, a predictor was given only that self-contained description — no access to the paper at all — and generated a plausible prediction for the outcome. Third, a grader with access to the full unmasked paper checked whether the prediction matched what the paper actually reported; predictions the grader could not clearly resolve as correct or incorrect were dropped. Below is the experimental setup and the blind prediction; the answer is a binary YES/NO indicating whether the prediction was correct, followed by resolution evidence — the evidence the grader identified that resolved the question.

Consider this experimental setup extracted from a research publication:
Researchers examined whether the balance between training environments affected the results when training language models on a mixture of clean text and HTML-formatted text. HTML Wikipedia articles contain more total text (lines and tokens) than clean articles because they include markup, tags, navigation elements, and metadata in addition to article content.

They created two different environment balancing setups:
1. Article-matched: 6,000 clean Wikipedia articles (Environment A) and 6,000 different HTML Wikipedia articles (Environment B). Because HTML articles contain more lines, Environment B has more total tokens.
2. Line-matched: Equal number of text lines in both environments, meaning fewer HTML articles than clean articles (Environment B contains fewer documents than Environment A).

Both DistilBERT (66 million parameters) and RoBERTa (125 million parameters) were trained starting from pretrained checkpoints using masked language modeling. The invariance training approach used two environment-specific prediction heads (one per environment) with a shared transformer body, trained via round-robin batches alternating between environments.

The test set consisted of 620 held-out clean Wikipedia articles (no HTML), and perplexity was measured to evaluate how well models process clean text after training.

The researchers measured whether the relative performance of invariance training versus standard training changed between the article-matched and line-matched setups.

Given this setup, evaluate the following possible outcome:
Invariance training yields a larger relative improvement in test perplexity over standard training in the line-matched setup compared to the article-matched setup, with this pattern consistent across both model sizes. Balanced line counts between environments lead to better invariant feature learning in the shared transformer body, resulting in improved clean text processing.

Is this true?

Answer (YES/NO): NO